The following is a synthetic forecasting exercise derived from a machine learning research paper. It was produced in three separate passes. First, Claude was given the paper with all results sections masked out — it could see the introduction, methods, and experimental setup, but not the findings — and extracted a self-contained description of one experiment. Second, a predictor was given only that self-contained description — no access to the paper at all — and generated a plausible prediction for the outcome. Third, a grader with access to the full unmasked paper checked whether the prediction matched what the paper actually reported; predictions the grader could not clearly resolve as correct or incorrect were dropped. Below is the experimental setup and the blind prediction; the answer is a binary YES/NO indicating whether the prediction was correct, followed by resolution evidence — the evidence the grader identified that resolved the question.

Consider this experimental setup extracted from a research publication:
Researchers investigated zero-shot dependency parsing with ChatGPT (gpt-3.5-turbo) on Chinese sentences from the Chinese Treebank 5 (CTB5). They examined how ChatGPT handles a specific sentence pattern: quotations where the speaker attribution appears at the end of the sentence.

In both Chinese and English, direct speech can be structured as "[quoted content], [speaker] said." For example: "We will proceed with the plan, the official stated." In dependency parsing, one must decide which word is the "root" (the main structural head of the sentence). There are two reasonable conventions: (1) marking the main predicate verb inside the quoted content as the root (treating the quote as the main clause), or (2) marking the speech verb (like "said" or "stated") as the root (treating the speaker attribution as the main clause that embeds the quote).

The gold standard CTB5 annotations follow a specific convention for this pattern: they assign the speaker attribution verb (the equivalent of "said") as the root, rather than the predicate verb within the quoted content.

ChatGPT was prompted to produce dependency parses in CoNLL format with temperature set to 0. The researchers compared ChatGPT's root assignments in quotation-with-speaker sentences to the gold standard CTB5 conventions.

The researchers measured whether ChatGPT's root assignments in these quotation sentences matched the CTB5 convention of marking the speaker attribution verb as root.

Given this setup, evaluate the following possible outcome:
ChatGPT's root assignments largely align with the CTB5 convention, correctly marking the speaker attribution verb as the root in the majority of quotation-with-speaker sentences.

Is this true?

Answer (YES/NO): NO